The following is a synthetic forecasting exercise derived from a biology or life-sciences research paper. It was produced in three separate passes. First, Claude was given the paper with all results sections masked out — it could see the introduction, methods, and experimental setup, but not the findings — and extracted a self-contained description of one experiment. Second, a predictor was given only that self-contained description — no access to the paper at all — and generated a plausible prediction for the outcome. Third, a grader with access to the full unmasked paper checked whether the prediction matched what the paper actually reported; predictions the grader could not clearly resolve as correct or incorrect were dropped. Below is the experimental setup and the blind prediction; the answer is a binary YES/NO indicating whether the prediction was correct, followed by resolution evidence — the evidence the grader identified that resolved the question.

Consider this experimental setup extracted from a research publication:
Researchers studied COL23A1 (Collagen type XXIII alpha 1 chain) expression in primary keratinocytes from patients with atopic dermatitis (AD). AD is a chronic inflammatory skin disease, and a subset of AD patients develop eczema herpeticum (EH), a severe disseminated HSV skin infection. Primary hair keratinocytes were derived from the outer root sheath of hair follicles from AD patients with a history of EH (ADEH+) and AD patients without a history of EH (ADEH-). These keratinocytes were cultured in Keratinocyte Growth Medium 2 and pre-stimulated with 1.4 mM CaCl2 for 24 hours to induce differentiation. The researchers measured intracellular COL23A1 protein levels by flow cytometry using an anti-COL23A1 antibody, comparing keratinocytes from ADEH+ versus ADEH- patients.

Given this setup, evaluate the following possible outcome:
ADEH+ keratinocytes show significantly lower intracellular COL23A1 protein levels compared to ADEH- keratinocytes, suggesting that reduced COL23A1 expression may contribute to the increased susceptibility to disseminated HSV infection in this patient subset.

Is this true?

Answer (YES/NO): NO